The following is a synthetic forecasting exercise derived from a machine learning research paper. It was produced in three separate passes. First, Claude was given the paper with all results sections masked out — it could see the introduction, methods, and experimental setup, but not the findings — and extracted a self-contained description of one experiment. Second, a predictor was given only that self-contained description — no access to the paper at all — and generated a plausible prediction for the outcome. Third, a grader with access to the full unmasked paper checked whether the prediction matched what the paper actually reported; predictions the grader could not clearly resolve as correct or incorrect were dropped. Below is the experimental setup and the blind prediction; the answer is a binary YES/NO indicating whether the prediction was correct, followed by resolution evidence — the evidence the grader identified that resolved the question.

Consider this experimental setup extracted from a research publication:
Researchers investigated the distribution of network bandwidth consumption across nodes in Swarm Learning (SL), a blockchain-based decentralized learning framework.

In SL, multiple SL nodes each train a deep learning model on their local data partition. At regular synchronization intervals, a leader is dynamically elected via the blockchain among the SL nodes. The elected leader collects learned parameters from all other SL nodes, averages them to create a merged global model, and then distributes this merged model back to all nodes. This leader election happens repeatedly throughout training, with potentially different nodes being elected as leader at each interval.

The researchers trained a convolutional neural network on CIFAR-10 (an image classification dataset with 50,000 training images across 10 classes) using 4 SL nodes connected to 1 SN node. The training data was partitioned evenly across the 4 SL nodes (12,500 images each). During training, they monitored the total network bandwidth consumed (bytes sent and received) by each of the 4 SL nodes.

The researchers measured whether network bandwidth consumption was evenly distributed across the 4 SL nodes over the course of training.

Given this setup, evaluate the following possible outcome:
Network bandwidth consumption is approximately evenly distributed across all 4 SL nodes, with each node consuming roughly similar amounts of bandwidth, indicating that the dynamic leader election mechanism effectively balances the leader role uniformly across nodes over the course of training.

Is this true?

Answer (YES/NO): NO